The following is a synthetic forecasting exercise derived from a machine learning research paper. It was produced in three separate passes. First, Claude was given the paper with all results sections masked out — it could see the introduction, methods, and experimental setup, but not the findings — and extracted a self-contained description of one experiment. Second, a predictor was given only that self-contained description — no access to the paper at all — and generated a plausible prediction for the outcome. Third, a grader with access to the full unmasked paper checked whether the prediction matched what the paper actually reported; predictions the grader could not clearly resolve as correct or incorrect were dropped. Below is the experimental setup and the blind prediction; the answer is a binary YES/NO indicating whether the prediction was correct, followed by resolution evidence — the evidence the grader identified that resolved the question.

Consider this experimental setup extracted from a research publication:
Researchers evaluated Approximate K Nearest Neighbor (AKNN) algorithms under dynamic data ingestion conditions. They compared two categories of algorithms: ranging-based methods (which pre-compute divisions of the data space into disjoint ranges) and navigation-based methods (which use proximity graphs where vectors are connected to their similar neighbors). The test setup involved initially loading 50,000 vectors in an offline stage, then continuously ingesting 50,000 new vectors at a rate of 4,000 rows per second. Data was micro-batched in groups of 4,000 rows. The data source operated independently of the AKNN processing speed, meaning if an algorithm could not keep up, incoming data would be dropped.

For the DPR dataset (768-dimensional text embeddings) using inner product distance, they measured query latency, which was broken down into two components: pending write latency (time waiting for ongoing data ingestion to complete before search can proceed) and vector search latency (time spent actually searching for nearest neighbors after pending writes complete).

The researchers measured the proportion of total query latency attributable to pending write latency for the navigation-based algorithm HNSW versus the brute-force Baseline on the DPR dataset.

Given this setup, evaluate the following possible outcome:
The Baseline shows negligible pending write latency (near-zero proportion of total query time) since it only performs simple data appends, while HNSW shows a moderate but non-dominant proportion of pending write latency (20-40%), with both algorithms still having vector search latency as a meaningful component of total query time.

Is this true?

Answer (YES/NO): NO